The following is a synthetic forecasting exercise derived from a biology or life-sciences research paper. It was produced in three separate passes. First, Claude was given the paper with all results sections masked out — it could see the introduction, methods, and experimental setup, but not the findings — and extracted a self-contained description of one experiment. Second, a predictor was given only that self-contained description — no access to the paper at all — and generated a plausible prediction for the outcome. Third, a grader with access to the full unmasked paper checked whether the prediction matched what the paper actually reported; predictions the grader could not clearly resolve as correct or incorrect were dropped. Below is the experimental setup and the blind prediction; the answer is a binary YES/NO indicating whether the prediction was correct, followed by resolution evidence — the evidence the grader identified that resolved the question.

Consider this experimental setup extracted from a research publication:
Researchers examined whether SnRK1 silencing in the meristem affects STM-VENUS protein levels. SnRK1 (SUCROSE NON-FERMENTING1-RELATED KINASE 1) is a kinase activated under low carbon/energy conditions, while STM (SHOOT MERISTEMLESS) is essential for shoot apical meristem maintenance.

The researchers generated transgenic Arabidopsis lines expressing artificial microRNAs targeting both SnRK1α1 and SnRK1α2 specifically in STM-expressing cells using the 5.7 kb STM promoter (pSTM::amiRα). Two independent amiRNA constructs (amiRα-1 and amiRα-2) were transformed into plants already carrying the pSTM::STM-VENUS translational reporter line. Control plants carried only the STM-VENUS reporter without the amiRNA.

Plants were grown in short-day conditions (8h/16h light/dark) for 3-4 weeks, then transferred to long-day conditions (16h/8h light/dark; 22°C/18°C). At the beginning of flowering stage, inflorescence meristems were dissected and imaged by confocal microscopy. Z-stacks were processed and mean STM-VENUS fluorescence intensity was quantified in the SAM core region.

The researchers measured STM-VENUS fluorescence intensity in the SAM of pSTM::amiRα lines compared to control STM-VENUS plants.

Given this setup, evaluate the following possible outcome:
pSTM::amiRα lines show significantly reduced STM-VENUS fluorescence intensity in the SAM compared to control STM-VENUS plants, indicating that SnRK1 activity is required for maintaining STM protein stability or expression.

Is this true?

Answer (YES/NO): YES